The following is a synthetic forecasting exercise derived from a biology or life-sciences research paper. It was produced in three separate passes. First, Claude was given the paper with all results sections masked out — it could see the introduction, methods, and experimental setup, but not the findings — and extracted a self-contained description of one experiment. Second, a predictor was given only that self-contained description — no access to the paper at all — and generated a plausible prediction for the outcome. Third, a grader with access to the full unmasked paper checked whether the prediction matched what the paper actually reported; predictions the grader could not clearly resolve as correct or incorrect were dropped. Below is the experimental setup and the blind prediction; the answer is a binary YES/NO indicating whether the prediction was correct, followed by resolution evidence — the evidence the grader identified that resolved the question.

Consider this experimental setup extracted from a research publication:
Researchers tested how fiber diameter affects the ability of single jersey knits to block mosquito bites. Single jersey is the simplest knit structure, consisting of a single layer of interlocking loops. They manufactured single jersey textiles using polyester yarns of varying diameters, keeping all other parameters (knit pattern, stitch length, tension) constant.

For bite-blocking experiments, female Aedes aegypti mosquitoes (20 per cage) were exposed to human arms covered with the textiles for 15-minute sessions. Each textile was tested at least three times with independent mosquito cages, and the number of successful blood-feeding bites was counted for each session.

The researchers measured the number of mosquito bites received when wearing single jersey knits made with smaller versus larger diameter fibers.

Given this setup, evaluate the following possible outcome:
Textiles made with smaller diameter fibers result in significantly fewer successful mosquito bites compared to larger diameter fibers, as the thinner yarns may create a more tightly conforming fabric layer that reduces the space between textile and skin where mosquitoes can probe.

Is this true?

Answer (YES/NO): NO